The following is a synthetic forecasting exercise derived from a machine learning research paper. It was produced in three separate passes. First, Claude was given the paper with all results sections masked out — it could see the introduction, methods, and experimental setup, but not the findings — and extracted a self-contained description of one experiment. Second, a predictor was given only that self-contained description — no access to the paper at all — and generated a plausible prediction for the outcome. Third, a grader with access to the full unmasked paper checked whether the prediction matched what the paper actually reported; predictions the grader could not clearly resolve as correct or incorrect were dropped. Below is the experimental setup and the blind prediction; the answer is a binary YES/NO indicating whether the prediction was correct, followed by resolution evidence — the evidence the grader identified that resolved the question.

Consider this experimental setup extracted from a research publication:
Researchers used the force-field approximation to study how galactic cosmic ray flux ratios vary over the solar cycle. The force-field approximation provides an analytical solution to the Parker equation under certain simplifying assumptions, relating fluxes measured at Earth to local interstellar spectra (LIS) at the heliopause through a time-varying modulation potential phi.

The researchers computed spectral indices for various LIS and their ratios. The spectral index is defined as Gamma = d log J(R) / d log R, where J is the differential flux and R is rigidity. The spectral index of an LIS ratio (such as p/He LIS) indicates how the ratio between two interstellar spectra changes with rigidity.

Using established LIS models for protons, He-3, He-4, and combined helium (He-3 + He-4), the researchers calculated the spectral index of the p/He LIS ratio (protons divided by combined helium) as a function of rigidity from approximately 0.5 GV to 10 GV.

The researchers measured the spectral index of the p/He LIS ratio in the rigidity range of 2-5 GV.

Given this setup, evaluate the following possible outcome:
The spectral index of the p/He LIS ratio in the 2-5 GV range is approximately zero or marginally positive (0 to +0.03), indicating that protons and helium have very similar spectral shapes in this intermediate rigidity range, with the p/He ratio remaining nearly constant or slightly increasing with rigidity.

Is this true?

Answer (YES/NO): NO